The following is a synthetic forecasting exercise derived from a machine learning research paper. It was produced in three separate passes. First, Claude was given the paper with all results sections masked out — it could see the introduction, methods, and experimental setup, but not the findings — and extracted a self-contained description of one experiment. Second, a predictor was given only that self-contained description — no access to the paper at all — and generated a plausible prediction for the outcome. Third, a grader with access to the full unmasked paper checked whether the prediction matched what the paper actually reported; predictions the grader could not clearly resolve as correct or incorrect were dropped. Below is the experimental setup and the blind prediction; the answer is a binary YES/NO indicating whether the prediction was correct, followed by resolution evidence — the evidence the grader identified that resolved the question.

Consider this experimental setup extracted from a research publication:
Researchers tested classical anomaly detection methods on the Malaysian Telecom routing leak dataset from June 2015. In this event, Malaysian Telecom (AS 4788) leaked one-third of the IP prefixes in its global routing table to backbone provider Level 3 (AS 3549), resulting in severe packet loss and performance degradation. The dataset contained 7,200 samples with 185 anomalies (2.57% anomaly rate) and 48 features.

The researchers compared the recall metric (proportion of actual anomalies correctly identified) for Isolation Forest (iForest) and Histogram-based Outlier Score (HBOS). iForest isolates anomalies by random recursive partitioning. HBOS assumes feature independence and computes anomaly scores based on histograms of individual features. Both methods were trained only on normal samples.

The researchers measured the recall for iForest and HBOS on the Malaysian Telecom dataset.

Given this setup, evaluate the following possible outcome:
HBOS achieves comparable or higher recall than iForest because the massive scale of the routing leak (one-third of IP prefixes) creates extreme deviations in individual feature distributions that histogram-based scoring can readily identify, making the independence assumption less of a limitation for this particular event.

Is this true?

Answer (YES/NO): NO